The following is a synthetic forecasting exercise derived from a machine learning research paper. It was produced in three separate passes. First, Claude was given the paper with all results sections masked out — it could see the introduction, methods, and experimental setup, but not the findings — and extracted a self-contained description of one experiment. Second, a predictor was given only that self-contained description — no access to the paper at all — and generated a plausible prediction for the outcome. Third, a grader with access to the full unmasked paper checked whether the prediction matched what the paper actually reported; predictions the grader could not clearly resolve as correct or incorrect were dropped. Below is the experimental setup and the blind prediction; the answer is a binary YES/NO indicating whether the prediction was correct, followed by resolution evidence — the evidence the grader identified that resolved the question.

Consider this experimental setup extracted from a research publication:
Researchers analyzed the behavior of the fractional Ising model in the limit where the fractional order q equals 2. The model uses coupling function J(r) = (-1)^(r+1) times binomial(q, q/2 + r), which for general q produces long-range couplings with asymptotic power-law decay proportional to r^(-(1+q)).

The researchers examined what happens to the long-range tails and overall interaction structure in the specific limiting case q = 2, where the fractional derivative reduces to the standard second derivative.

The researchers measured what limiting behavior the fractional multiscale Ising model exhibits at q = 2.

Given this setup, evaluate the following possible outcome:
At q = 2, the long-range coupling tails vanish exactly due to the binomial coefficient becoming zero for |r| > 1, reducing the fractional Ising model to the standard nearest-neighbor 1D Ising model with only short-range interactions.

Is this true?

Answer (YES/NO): YES